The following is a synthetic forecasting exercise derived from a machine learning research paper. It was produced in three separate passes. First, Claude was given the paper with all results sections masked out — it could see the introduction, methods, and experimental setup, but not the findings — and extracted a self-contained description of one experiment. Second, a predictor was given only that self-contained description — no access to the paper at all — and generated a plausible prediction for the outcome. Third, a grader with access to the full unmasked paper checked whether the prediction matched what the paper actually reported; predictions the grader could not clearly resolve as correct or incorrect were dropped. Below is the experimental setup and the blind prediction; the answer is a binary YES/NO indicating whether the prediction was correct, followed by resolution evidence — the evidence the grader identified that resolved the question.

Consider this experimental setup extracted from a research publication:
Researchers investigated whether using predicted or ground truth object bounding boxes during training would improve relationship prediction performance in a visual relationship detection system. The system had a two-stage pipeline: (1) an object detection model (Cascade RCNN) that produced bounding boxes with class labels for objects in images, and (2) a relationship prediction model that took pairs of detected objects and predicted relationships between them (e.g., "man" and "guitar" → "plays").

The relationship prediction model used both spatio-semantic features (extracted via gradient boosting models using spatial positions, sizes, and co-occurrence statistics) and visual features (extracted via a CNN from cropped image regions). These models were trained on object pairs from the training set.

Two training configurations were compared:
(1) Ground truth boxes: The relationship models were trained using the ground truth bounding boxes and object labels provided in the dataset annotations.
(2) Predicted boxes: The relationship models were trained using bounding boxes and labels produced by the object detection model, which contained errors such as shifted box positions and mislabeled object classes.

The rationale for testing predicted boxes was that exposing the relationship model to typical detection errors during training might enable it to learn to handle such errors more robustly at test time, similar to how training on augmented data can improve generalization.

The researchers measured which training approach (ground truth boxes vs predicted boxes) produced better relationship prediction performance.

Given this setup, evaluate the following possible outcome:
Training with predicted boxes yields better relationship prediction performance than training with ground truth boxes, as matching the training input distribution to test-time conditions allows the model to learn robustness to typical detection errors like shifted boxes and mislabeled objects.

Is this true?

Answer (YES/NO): NO